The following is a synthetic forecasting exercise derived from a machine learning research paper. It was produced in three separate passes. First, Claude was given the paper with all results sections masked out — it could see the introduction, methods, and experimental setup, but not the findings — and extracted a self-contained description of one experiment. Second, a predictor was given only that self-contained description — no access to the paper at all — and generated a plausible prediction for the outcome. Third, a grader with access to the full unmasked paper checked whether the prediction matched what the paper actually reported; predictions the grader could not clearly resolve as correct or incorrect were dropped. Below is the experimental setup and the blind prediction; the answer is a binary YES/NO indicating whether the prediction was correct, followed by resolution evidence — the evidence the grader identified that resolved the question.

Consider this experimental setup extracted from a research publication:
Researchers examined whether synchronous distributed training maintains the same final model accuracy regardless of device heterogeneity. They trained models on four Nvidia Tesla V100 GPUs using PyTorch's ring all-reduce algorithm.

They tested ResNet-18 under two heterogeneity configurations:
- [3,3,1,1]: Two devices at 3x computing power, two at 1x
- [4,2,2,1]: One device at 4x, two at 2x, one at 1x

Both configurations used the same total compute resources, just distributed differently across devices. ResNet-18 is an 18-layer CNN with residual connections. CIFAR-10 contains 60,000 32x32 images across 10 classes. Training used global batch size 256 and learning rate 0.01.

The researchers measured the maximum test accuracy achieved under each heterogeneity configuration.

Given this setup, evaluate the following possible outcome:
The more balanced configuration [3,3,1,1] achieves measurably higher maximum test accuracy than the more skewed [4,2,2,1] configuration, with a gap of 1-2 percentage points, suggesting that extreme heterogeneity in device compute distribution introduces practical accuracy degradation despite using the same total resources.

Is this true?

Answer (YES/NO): NO